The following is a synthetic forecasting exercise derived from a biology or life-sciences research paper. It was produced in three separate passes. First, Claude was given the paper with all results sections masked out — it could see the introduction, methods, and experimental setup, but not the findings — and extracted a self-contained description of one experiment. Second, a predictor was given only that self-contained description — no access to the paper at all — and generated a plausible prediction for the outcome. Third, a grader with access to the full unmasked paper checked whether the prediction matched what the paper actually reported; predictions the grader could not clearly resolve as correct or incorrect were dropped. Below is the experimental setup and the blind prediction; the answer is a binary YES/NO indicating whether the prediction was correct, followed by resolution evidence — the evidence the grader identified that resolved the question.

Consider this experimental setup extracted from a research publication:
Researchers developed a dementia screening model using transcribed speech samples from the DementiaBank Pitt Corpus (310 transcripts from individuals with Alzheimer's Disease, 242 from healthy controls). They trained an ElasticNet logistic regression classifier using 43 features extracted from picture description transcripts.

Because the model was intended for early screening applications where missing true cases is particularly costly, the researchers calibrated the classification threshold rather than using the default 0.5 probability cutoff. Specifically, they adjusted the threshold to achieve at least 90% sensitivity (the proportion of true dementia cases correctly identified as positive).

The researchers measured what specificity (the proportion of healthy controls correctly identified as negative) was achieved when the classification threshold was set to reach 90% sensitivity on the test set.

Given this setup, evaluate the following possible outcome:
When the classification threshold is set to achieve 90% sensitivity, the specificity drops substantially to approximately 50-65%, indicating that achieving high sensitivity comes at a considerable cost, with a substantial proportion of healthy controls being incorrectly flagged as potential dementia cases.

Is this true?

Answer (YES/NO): NO